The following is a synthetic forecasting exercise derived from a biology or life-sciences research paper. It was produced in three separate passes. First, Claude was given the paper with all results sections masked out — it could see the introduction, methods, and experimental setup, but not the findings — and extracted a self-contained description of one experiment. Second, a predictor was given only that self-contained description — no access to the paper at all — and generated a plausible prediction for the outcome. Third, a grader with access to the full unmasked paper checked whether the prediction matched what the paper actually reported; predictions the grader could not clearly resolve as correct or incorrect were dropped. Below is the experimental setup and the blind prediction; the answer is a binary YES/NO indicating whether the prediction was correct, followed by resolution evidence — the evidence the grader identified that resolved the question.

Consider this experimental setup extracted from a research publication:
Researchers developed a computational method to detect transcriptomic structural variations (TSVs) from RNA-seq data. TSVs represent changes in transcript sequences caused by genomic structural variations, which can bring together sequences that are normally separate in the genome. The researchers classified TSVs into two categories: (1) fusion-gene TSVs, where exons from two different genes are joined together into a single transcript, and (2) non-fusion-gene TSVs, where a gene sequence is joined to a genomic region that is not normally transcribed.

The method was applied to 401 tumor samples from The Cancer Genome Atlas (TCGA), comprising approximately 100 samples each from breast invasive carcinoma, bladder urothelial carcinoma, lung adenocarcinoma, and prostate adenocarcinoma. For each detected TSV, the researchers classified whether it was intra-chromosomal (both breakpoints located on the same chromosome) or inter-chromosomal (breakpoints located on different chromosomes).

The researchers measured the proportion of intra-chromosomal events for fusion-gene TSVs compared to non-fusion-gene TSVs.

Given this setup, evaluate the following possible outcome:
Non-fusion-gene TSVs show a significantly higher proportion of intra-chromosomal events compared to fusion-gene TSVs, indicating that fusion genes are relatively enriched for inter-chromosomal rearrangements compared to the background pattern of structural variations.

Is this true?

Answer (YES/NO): YES